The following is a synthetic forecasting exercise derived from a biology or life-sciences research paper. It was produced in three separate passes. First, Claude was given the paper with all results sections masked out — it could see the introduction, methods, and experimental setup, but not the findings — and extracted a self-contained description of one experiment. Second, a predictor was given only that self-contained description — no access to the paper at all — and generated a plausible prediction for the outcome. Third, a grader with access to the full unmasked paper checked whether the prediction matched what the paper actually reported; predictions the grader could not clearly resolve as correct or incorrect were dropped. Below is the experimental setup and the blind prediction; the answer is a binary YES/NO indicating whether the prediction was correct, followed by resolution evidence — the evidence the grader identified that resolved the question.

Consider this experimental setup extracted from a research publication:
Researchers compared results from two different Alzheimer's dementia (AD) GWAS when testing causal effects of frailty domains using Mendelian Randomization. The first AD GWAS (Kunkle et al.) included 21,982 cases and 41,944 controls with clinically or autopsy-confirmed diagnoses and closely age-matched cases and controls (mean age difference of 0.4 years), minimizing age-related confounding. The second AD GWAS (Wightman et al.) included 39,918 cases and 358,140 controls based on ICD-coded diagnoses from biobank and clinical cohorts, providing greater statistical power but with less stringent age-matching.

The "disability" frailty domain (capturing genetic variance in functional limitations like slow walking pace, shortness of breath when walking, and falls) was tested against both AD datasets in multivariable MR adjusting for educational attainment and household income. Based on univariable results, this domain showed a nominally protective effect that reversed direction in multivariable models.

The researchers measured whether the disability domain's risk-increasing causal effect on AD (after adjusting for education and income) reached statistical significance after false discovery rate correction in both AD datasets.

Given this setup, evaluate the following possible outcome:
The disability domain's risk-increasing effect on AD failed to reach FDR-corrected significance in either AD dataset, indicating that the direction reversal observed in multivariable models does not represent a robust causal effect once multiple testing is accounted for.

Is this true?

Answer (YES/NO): NO